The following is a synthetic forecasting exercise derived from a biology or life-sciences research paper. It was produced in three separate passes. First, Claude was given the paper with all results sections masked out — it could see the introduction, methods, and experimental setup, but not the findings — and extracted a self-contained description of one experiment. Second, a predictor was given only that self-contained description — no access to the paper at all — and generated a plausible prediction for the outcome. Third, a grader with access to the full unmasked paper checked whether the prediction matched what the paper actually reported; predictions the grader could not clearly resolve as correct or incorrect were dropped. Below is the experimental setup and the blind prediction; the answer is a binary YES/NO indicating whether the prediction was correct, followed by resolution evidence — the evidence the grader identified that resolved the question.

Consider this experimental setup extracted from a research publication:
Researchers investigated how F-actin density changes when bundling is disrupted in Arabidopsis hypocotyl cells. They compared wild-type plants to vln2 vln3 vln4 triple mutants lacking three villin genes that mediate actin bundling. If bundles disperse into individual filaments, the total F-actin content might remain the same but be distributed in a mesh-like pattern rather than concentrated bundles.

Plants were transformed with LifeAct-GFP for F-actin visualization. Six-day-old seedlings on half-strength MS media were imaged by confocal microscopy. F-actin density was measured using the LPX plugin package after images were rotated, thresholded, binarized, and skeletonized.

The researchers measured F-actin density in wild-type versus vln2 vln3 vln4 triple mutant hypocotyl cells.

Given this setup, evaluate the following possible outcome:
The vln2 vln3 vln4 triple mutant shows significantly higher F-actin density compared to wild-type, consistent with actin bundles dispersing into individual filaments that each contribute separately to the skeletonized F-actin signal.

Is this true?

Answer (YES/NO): YES